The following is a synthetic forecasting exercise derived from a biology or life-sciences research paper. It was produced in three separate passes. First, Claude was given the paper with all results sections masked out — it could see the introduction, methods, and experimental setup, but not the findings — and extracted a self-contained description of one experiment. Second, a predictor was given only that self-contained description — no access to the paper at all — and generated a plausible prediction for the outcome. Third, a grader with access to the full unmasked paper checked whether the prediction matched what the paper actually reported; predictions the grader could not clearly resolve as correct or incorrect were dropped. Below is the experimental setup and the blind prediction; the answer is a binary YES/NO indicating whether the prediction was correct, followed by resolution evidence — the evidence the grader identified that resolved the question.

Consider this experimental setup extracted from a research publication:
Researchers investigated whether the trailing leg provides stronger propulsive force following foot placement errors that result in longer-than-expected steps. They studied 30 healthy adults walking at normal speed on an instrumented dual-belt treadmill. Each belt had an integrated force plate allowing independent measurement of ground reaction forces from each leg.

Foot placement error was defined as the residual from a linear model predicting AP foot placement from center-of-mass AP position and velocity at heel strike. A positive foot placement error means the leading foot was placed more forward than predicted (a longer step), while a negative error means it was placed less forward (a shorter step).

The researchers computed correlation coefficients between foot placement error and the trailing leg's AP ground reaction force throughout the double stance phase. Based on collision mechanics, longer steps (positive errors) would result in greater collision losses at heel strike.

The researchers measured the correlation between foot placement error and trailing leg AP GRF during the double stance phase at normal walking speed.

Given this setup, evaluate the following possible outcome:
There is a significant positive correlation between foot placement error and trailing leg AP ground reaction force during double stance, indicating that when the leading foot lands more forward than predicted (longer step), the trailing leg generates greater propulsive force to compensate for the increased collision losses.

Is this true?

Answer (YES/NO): YES